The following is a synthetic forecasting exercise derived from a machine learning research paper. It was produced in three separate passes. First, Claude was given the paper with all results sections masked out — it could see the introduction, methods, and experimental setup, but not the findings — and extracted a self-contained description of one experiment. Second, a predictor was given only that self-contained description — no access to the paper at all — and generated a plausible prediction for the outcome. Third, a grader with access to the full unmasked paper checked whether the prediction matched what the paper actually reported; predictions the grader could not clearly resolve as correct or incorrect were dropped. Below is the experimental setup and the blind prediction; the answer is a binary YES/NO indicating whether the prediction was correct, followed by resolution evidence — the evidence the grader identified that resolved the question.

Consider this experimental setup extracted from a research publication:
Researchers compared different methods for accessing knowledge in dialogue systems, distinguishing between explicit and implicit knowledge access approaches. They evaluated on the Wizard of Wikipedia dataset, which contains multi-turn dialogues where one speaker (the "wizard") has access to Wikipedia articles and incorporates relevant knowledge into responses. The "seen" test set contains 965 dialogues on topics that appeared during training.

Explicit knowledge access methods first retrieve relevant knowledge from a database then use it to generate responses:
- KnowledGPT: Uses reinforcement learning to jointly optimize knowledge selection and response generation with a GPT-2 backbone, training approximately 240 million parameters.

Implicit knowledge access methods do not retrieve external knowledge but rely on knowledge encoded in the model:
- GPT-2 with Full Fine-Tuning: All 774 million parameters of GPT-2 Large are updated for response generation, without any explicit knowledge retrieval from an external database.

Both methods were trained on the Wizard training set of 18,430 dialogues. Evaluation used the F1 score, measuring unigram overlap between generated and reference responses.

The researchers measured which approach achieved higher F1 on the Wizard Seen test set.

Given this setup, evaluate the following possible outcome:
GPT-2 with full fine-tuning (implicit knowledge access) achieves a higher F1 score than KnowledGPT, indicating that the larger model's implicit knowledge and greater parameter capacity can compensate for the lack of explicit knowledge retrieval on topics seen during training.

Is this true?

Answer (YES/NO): NO